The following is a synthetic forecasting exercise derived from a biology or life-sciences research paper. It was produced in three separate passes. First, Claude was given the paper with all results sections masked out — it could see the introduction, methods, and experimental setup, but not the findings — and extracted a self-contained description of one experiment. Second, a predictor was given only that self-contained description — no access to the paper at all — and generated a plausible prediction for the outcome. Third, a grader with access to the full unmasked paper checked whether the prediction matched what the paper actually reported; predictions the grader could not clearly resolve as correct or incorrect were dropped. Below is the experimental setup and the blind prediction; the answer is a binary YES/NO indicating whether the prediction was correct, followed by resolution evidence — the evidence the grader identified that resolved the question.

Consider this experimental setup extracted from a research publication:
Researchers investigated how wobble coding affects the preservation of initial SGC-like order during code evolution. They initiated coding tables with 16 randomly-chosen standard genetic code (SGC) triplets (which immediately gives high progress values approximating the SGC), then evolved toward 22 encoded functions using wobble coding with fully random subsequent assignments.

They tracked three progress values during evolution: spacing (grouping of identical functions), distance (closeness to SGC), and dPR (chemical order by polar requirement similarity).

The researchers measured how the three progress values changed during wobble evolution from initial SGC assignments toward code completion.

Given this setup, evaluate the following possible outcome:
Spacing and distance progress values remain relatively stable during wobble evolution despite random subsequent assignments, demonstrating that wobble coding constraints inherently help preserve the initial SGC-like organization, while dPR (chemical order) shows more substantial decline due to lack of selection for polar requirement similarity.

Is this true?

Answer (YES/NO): NO